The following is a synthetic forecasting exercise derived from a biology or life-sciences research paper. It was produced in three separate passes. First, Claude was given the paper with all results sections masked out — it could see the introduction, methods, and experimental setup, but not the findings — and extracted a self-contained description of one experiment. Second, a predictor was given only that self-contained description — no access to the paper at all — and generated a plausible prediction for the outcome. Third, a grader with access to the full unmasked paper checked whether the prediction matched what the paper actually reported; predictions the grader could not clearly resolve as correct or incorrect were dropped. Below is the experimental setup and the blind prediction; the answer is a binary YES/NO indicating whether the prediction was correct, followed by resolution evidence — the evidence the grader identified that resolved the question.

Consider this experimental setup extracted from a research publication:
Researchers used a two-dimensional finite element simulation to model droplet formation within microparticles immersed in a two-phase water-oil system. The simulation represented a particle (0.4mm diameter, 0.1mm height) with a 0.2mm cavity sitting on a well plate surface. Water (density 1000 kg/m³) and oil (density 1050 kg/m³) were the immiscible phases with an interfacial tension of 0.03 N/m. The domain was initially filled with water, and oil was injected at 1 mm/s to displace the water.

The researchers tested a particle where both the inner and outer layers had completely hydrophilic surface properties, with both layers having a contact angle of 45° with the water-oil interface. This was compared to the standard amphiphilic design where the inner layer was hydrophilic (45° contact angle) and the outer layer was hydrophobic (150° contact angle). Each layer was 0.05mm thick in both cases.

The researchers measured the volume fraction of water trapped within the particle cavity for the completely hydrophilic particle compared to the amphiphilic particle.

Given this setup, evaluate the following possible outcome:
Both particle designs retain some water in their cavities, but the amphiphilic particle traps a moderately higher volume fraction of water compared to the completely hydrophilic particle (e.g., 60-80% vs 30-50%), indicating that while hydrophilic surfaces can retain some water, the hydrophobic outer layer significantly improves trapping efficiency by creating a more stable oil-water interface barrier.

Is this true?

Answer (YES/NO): NO